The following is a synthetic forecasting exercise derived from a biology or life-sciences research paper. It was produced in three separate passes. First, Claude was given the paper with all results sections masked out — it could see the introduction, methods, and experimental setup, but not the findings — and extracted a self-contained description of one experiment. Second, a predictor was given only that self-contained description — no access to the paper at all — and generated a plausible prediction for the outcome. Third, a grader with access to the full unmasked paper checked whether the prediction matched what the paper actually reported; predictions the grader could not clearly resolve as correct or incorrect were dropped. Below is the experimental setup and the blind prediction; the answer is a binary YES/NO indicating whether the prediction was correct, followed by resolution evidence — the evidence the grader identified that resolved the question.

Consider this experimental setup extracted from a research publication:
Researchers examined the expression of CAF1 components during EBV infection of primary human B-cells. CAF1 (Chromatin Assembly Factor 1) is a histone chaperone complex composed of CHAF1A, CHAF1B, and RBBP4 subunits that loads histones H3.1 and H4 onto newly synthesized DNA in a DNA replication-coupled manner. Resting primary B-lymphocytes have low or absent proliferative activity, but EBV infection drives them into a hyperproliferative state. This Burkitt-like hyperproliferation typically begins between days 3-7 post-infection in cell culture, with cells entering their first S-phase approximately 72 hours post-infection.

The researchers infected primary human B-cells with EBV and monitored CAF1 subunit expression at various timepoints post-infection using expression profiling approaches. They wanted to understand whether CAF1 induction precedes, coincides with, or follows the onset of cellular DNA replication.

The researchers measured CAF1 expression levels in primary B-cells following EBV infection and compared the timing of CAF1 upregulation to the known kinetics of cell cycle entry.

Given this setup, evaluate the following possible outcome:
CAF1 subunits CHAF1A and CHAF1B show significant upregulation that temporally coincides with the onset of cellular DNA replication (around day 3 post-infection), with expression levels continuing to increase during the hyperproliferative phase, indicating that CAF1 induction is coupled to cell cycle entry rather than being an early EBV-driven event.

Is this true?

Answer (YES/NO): NO